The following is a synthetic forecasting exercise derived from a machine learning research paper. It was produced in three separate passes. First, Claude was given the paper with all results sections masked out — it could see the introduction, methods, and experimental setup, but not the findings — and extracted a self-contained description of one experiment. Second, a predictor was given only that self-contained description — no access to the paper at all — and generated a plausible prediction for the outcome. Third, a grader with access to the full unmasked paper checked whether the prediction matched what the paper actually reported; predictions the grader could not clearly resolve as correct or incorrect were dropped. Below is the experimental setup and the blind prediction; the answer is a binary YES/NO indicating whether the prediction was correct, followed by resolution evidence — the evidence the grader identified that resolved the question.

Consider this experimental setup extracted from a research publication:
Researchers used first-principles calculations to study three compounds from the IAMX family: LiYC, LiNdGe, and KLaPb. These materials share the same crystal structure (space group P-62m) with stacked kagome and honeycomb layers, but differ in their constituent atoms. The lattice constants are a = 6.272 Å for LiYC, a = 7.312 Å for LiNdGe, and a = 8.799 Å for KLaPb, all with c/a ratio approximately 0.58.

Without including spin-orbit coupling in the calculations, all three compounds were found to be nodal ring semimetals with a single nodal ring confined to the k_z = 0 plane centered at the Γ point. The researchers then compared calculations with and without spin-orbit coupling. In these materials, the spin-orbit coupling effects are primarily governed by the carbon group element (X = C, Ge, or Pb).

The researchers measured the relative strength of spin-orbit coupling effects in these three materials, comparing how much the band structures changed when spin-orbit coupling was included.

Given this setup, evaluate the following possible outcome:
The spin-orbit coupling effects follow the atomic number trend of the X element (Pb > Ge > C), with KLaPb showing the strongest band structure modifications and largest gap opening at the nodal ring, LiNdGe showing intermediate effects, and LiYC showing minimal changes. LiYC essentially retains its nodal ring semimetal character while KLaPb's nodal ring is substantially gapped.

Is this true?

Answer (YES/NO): YES